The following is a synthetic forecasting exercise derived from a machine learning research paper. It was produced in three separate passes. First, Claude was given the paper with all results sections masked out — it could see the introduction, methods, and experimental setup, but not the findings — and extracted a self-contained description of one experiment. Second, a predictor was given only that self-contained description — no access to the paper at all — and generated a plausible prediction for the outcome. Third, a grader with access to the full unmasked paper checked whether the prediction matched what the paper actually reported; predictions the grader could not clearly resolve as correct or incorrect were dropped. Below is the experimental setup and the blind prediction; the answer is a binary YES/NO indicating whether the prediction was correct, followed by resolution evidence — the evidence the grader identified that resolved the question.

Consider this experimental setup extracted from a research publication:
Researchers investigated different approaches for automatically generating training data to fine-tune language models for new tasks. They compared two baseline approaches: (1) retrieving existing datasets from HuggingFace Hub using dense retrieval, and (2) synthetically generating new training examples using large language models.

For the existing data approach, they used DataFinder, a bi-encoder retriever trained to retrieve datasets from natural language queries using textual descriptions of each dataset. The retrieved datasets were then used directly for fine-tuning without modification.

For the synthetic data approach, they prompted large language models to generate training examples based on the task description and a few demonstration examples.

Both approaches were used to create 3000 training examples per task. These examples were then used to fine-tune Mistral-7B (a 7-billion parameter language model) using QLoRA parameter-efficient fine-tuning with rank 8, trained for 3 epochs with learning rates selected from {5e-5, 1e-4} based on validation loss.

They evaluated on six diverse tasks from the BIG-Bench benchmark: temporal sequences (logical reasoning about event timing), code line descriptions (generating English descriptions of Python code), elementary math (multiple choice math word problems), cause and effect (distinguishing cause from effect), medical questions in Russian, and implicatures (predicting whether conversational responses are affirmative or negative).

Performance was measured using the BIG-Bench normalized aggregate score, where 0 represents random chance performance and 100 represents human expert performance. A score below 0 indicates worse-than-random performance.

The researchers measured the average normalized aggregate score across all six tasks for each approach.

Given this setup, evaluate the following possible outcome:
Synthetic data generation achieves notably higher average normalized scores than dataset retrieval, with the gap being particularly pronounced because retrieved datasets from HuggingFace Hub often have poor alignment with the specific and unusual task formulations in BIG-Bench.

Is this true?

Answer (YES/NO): NO